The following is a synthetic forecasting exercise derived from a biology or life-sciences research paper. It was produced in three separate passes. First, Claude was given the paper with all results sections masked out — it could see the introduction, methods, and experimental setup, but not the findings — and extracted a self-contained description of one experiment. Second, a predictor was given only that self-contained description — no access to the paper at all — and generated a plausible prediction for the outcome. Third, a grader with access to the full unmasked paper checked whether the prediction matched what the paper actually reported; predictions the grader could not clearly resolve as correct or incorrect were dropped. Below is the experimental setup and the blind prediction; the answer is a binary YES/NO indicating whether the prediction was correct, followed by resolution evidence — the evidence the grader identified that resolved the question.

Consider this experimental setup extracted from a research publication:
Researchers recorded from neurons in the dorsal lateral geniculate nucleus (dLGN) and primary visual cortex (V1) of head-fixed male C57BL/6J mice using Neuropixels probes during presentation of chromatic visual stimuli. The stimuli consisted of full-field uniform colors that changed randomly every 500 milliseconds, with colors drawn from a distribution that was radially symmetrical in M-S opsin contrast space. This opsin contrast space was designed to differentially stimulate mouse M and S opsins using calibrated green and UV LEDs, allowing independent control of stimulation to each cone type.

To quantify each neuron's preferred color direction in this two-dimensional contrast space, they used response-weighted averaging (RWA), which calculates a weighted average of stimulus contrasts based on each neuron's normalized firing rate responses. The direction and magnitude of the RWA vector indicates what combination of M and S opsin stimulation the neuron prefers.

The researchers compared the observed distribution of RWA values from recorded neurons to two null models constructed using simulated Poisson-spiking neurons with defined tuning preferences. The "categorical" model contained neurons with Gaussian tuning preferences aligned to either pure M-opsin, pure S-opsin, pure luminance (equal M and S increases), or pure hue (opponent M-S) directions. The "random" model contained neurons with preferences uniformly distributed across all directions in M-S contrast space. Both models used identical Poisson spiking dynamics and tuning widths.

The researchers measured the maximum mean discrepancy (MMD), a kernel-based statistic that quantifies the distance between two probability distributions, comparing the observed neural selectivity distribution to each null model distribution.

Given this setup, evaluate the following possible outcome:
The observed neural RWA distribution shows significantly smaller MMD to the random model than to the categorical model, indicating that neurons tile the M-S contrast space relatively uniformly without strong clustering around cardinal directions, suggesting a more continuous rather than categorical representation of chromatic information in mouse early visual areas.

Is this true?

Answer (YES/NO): NO